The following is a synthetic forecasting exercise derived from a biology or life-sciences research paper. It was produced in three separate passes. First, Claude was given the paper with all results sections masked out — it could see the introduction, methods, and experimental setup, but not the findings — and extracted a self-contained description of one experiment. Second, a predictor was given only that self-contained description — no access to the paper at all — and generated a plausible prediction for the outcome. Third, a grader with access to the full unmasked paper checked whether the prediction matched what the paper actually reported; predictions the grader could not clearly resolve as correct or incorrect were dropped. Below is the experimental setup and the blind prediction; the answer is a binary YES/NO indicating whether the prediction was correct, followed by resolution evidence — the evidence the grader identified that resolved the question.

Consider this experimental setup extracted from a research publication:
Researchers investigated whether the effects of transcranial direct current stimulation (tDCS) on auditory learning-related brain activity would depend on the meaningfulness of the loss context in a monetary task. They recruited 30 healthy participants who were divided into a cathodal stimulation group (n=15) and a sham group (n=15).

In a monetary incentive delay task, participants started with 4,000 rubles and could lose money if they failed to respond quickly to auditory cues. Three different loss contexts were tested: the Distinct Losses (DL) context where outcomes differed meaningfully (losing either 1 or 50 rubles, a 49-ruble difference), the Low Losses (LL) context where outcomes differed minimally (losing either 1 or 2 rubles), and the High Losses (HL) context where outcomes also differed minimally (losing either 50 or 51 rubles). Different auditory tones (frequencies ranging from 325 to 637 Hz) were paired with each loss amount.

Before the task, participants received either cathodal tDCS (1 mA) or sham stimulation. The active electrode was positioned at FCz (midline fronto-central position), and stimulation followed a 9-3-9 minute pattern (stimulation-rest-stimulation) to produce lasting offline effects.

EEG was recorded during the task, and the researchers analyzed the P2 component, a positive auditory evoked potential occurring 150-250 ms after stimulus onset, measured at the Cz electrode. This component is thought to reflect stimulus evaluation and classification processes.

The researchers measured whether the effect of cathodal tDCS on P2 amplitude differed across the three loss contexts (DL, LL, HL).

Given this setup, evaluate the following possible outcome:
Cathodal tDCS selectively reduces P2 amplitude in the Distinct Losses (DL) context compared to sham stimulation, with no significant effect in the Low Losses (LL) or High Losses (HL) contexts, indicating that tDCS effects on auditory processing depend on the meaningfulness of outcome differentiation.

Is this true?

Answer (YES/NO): NO